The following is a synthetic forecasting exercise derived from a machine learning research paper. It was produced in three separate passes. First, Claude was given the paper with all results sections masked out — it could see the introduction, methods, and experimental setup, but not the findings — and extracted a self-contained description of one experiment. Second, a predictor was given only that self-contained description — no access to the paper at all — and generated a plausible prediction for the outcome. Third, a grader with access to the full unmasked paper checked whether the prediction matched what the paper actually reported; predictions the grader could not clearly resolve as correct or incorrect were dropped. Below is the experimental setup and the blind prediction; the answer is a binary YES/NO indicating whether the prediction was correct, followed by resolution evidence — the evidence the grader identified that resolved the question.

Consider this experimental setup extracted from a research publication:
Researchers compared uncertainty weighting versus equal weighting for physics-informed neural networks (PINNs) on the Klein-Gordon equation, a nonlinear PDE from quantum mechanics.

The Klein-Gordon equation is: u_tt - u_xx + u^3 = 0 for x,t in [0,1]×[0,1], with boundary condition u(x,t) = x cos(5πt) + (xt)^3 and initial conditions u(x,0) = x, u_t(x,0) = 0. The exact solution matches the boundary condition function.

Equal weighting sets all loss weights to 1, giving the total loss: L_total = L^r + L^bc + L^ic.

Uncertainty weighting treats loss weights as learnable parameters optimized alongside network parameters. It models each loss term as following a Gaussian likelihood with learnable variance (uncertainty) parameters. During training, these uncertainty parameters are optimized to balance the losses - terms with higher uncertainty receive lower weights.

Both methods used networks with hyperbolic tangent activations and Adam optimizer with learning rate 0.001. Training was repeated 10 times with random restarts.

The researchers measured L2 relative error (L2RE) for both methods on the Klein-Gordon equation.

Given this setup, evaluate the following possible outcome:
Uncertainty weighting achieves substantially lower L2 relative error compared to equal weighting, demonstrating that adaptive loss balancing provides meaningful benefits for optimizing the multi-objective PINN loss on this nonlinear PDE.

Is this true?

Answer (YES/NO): YES